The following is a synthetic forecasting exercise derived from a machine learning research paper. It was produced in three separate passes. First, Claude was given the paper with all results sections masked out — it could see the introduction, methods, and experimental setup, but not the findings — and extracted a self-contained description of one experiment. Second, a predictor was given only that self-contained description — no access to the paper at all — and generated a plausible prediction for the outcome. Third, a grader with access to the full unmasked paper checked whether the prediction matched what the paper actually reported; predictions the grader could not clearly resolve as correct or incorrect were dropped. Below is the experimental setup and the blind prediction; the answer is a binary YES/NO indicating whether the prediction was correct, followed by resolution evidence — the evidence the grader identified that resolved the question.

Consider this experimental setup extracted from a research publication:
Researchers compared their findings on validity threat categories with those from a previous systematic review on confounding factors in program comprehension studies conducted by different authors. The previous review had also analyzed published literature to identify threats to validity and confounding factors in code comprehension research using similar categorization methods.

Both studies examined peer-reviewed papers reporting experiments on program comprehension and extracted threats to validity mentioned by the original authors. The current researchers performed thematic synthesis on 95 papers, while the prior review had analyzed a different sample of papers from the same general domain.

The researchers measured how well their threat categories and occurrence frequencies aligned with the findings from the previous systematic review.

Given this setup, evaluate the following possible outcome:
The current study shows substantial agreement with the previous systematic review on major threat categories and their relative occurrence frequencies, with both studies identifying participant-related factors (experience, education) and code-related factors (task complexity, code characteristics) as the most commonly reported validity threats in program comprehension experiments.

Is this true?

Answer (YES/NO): NO